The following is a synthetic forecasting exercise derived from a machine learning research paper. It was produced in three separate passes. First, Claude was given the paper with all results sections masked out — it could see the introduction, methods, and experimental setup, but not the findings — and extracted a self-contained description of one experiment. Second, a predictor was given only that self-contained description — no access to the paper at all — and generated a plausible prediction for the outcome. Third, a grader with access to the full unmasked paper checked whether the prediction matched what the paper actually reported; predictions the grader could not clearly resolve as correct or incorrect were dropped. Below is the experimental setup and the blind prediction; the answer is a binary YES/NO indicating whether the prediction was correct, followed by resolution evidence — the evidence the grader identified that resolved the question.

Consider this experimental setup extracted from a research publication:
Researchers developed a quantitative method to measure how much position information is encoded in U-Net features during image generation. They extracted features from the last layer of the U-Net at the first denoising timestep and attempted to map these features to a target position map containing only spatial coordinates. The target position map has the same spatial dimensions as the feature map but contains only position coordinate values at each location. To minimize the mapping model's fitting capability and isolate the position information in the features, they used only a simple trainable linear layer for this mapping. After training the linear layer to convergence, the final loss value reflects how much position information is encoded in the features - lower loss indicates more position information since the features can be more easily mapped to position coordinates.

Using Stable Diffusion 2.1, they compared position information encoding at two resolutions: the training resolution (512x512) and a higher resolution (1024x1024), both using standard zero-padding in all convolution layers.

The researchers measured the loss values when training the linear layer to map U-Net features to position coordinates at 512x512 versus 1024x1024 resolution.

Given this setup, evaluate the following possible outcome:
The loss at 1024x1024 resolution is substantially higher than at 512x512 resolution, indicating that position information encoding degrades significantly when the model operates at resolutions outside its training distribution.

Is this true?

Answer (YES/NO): YES